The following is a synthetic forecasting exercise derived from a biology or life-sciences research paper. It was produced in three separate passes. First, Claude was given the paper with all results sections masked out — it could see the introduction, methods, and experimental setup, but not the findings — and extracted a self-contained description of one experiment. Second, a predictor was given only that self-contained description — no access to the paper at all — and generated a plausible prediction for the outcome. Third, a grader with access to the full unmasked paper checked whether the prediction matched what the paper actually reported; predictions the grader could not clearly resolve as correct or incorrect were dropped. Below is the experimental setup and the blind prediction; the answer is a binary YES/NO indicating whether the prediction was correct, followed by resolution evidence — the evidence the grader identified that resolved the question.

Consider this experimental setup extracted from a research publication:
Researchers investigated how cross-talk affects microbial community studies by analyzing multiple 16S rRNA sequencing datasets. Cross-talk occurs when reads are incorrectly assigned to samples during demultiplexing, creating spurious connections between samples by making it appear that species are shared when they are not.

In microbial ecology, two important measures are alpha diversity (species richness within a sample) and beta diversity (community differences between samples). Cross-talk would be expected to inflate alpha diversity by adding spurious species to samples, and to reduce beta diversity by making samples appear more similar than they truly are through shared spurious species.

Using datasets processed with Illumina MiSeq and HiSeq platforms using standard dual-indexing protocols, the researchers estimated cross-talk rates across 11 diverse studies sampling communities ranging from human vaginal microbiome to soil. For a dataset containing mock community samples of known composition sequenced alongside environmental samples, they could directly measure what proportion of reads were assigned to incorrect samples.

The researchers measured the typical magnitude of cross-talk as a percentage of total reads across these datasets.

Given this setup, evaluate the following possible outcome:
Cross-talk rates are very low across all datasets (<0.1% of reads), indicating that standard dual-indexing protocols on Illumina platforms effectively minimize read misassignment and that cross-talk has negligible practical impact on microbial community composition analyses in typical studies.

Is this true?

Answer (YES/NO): NO